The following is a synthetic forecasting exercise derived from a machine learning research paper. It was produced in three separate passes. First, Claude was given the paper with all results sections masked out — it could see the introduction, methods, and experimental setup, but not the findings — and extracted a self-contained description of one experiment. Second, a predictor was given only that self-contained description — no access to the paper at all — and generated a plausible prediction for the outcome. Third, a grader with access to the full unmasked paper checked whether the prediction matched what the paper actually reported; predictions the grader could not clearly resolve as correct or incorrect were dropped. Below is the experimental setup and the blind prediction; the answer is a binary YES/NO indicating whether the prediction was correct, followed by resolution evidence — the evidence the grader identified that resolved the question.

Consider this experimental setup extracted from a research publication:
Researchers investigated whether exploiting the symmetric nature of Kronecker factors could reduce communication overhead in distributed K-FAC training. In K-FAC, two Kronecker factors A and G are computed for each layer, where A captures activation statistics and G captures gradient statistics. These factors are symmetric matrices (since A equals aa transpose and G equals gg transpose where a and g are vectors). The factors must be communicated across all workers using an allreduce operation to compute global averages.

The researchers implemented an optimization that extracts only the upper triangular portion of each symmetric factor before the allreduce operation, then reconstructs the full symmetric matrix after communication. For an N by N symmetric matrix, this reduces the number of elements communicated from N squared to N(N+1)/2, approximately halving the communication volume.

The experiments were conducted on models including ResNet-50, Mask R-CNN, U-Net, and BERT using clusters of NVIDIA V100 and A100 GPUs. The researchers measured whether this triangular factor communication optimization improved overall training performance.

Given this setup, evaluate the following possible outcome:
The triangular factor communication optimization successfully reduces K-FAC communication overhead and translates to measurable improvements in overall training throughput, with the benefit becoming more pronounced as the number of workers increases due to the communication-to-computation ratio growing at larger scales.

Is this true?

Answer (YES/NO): NO